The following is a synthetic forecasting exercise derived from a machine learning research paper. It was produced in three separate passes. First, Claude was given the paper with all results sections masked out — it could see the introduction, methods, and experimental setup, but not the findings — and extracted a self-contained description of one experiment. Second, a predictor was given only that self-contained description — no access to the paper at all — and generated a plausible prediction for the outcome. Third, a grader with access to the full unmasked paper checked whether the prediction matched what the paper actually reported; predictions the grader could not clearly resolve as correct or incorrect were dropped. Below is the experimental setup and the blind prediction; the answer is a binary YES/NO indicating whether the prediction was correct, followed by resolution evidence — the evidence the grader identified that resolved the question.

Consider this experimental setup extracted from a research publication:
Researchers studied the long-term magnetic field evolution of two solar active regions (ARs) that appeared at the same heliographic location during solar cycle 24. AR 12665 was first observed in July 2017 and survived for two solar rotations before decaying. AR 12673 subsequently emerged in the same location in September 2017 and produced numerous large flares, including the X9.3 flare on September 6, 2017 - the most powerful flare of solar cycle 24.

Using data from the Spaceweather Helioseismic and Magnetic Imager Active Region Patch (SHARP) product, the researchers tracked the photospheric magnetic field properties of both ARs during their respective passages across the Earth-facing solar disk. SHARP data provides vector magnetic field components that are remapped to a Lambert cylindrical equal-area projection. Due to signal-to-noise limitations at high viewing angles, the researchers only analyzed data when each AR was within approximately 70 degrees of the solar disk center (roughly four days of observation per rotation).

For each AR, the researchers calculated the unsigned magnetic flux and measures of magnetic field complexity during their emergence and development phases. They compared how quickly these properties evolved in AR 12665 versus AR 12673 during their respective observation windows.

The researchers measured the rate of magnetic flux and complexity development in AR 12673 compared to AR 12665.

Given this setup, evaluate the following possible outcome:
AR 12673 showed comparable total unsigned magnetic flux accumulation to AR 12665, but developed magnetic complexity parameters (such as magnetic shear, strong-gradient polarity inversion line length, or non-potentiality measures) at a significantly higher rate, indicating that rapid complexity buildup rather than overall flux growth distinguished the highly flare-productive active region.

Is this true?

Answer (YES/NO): NO